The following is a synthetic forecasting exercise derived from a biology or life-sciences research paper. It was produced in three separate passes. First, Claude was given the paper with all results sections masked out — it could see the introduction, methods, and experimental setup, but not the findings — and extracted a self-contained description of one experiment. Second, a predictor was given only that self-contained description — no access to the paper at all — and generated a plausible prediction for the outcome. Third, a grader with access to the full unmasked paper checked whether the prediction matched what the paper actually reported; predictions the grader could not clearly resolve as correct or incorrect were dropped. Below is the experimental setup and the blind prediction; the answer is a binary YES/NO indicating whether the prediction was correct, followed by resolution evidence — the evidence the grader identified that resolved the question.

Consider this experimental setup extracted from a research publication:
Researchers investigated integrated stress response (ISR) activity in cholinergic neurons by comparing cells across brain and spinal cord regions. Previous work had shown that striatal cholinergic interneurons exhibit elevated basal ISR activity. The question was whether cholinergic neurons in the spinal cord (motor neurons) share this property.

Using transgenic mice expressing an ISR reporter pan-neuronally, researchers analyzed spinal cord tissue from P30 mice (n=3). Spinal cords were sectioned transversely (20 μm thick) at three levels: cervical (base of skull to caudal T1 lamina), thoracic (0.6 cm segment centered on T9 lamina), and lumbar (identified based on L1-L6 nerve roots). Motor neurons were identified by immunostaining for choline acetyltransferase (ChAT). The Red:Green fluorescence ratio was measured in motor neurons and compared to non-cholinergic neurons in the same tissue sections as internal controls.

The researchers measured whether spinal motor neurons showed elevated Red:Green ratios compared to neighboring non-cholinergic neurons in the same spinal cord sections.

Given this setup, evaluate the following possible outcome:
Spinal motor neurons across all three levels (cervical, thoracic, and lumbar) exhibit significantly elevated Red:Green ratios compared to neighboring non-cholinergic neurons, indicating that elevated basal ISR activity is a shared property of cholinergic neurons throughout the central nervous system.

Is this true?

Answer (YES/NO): YES